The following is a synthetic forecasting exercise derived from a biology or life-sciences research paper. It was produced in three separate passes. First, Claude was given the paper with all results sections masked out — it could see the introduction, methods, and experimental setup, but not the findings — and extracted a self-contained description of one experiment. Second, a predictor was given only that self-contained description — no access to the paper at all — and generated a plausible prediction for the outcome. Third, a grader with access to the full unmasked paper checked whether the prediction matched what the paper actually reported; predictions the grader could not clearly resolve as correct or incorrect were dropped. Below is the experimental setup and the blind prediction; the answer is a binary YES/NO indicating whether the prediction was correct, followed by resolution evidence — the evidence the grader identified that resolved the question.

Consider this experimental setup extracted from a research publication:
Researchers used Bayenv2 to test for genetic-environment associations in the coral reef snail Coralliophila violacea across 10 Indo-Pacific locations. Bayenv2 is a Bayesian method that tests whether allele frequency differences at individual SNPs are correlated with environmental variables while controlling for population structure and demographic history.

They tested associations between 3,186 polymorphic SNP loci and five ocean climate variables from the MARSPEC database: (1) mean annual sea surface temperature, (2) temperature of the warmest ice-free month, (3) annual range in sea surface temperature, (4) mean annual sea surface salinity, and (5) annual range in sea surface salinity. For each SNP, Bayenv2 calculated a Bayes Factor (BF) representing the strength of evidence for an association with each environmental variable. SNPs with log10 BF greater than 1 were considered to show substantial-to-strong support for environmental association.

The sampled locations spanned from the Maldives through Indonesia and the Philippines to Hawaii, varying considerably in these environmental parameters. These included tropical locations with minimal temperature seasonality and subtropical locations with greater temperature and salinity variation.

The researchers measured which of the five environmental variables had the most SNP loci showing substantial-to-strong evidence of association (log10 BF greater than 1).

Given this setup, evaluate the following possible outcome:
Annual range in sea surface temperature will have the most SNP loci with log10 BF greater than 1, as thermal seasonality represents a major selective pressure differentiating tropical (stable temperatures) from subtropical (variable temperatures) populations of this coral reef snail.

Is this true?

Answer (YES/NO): YES